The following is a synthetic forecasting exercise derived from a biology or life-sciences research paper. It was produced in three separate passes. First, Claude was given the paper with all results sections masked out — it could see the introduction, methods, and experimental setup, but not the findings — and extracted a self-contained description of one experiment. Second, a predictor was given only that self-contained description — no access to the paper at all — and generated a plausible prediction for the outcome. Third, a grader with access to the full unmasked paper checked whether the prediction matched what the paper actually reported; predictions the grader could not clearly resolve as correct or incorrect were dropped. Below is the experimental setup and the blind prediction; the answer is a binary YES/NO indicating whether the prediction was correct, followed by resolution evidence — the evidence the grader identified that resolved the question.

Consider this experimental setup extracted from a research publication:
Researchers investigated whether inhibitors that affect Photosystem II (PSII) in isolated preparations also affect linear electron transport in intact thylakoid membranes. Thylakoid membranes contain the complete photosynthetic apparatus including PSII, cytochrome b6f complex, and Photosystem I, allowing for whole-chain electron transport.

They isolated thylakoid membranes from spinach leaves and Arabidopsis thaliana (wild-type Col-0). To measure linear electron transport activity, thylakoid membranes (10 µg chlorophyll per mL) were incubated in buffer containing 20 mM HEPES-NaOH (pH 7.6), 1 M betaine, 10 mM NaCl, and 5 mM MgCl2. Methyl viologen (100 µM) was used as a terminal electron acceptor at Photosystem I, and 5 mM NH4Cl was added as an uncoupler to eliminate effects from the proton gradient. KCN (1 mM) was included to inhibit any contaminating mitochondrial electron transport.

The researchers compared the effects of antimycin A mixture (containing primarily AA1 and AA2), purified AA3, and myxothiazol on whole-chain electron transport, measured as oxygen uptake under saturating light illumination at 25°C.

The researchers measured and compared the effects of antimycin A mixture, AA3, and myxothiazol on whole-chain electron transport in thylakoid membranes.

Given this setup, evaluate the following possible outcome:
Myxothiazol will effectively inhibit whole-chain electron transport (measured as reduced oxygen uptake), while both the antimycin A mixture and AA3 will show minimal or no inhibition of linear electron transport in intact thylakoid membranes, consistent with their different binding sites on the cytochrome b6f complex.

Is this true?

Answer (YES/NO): NO